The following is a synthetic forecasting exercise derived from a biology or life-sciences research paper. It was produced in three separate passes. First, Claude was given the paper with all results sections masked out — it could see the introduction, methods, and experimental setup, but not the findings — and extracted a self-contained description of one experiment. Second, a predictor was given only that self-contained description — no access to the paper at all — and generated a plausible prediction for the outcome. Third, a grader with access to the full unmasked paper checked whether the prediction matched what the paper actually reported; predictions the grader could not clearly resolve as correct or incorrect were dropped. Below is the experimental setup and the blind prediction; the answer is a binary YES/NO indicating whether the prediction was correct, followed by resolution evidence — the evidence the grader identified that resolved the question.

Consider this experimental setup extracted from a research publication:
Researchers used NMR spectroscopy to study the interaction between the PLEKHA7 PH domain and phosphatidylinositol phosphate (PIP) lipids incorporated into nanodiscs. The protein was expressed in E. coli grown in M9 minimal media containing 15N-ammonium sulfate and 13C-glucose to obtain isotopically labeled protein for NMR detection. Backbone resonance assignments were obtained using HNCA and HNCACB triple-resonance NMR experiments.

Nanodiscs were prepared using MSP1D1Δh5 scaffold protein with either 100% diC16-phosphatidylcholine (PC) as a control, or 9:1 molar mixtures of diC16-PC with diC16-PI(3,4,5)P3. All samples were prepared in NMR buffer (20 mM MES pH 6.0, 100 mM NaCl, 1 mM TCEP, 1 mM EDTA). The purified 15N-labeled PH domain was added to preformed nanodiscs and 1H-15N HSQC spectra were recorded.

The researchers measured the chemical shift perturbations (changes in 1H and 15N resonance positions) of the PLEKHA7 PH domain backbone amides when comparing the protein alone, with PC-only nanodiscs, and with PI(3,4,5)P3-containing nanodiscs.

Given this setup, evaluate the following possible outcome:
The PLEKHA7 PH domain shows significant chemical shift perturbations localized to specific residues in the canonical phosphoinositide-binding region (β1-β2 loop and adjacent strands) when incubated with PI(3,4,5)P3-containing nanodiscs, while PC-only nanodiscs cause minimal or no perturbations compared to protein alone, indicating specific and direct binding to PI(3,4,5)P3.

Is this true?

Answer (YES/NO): YES